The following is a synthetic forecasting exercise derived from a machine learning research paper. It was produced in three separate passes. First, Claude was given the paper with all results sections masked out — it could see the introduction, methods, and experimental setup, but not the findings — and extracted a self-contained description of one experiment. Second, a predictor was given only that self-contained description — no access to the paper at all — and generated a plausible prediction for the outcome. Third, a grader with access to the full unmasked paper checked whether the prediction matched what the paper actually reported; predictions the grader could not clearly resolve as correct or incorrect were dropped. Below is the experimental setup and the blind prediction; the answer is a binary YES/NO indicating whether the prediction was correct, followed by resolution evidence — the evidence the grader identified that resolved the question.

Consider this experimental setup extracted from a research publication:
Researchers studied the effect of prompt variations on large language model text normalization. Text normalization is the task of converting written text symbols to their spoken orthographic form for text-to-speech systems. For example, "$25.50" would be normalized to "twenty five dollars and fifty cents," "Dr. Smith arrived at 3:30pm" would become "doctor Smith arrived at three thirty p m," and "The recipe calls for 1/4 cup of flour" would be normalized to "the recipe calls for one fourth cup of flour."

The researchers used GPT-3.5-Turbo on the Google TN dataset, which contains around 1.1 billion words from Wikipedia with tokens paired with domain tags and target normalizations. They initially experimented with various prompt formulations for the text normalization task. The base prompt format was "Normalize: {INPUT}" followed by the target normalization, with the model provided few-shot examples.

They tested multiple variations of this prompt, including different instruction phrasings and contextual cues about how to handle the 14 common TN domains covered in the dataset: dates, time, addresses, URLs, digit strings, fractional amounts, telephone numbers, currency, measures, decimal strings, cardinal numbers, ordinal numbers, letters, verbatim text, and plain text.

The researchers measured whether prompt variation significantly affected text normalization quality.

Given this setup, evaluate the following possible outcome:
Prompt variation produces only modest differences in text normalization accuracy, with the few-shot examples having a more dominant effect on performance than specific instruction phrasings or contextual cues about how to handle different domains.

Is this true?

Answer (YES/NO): NO